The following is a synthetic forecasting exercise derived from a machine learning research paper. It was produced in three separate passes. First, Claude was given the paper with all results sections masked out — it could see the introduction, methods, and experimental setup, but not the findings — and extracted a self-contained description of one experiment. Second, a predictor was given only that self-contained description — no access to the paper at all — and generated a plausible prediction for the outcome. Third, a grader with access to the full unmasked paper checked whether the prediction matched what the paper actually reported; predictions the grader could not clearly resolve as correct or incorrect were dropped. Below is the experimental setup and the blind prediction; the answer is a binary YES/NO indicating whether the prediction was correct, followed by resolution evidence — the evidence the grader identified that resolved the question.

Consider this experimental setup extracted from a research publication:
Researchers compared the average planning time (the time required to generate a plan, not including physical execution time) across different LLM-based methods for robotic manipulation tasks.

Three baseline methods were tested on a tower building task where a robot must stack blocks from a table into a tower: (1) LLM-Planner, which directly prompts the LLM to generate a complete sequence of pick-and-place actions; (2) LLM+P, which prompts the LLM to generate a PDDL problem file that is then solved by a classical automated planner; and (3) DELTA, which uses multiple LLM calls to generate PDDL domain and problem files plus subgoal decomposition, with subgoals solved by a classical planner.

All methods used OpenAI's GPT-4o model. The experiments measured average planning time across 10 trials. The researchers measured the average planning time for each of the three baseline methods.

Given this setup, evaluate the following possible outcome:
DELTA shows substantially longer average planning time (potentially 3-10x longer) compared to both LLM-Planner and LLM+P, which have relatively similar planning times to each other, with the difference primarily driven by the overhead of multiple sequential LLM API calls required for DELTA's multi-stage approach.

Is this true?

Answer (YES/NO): NO